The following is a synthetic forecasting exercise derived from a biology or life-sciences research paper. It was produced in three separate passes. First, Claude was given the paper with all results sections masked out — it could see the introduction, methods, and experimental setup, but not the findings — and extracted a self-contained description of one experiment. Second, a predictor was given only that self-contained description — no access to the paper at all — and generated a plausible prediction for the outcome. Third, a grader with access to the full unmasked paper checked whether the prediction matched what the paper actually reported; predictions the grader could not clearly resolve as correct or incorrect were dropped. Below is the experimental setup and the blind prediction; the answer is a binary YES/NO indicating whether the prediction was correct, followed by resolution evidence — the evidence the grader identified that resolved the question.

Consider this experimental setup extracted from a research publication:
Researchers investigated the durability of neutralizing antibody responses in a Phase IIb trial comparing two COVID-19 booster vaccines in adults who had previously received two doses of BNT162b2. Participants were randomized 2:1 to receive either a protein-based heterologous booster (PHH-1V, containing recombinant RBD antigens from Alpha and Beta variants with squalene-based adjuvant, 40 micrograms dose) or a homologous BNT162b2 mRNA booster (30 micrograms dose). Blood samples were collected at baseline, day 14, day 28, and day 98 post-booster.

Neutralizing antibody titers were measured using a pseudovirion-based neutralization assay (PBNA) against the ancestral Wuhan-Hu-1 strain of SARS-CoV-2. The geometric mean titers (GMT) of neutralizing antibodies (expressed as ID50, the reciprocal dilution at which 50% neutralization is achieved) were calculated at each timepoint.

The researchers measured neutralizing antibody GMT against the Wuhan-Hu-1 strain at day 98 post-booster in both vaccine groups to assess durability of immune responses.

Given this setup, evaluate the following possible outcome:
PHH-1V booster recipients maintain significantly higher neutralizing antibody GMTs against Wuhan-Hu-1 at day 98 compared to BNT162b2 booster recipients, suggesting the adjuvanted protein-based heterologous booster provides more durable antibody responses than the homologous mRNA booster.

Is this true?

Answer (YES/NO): NO